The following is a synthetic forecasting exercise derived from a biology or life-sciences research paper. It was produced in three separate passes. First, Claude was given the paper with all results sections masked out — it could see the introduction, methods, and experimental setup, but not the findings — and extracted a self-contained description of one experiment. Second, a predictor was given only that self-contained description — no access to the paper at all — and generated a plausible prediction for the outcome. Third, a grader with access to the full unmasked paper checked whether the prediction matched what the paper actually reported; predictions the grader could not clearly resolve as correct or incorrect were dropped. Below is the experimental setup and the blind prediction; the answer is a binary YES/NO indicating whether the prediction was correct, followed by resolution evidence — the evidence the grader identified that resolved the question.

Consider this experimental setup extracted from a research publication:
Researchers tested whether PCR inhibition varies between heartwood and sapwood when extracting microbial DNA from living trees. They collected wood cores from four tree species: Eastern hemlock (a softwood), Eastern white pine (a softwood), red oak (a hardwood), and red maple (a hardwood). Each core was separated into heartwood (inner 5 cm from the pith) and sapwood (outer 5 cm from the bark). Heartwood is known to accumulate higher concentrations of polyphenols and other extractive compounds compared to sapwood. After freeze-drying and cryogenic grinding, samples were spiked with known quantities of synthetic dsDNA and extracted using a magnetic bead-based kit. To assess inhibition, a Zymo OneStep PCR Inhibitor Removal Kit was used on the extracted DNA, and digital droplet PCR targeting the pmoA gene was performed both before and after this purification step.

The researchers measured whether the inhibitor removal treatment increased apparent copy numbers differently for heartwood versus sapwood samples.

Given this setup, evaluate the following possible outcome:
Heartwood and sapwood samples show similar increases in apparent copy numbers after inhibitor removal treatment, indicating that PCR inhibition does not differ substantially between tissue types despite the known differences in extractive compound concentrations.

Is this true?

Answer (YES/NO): YES